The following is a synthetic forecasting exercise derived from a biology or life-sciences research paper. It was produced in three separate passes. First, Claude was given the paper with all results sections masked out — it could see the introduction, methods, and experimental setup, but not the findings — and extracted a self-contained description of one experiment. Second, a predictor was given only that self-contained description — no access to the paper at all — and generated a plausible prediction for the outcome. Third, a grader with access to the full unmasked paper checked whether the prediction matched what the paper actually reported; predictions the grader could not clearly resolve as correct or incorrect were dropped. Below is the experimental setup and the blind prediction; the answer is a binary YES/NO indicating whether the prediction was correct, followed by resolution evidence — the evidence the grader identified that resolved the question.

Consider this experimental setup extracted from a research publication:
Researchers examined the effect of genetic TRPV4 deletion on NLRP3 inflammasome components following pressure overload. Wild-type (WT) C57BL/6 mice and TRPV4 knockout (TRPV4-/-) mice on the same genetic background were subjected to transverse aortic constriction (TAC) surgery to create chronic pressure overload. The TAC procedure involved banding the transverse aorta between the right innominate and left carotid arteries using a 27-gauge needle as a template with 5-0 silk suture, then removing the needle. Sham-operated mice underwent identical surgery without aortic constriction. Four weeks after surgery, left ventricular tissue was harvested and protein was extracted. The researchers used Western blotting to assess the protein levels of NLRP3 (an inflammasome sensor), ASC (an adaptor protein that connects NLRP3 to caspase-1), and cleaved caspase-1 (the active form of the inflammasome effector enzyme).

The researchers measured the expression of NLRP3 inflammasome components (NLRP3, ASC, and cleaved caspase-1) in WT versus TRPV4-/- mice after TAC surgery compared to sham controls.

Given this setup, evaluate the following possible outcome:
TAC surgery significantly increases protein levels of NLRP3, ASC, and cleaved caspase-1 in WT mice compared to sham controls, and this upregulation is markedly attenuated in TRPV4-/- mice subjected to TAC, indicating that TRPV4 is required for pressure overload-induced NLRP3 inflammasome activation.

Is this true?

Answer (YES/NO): YES